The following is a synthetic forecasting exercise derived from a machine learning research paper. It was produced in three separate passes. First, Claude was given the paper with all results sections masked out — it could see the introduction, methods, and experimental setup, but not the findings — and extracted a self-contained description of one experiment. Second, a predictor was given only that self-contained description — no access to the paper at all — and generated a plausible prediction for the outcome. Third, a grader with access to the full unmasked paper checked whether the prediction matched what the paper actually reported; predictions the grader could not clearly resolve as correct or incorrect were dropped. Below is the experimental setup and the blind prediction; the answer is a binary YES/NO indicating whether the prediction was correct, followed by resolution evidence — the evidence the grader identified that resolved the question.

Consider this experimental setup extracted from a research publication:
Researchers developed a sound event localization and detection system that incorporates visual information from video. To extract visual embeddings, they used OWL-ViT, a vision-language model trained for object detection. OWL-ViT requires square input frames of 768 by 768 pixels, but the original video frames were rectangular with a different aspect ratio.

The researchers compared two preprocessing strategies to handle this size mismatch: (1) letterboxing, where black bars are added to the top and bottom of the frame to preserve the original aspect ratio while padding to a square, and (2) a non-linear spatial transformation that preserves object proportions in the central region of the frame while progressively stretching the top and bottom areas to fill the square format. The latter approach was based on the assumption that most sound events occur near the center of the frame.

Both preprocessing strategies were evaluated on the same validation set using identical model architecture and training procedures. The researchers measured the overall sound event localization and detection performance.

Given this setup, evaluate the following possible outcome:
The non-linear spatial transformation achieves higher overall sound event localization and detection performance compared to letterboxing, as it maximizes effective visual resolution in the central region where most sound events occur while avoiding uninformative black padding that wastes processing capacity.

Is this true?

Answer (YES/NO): YES